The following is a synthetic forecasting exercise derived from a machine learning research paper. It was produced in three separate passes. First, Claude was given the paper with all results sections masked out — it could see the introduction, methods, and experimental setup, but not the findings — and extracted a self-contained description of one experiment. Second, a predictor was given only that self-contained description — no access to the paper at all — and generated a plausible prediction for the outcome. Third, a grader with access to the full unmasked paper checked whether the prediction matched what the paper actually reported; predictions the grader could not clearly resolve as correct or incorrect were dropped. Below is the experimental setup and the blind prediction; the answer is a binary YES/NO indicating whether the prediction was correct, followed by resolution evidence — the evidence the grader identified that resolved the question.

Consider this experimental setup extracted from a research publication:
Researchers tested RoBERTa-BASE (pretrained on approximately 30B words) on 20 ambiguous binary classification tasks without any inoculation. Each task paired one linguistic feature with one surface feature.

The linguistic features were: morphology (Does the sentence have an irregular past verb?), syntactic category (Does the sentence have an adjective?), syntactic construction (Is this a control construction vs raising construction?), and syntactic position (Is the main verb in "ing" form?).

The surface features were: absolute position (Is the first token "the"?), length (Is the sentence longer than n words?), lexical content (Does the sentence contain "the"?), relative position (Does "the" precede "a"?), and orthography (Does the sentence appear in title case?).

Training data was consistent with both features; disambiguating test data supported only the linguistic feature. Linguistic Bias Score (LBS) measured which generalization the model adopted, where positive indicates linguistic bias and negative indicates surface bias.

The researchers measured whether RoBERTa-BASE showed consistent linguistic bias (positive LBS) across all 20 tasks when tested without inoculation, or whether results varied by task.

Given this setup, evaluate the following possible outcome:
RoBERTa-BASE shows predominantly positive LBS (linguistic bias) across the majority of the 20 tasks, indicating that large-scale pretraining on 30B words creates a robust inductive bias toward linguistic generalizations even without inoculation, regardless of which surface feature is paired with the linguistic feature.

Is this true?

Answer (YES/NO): NO